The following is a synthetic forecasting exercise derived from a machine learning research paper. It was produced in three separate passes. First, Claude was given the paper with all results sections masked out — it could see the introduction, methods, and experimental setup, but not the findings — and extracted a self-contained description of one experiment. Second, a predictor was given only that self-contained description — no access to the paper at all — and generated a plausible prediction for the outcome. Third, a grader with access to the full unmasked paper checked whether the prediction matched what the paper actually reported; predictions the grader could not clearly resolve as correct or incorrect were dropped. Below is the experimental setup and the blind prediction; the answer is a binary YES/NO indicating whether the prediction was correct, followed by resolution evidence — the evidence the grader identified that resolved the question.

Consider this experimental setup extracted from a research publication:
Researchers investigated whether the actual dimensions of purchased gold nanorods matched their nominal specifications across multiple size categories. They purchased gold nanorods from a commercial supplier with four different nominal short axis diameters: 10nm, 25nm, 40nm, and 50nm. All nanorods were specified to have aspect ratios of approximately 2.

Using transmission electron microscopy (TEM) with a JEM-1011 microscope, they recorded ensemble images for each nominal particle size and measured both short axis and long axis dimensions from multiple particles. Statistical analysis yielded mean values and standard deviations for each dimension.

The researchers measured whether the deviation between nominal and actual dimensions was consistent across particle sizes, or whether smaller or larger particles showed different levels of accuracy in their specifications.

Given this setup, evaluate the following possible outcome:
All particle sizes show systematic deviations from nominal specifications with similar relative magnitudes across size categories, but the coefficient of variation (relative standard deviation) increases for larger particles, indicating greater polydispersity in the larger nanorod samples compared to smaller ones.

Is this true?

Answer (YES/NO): NO